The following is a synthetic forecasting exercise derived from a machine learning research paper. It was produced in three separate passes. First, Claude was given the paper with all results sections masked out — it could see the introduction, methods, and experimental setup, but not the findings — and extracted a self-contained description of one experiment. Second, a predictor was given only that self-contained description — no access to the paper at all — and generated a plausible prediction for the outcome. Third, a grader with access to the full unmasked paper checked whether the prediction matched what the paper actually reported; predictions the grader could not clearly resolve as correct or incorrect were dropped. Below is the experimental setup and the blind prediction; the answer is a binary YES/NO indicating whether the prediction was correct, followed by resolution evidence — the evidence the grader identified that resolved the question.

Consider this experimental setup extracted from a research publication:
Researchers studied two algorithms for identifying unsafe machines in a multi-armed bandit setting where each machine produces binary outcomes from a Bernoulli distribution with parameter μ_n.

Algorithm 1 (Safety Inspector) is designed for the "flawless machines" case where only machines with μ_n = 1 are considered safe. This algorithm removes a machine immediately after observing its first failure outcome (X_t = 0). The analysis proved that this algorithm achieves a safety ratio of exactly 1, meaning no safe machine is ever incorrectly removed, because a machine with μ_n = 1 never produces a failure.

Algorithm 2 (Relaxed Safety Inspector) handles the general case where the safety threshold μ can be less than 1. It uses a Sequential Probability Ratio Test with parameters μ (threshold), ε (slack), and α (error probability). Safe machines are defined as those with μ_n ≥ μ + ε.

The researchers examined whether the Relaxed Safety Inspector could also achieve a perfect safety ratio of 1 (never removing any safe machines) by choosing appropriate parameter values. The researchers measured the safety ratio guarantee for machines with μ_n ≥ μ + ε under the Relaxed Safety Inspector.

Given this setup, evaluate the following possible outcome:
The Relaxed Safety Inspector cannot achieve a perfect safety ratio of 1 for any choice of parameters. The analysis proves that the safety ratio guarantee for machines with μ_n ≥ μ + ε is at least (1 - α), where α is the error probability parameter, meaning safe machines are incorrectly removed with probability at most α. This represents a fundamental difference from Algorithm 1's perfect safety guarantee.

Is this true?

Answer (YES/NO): YES